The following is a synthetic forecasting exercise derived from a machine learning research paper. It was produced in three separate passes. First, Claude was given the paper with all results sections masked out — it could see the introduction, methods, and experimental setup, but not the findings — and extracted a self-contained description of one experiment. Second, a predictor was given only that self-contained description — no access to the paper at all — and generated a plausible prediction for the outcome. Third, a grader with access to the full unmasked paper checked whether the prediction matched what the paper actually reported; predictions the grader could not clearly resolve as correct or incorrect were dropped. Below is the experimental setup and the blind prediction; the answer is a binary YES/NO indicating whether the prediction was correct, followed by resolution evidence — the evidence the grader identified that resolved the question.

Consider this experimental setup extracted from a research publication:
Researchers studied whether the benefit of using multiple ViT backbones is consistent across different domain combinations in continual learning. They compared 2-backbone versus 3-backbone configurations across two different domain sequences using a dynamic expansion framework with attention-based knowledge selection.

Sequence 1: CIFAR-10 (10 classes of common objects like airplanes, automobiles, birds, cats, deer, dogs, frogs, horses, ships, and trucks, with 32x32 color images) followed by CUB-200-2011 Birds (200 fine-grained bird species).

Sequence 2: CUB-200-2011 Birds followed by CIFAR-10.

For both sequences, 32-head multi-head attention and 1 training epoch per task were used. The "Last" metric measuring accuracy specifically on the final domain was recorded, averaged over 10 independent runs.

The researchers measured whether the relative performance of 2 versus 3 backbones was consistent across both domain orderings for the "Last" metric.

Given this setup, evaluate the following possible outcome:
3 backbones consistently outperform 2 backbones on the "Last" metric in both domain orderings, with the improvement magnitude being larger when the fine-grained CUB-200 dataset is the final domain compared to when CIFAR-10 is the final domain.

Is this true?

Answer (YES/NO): NO